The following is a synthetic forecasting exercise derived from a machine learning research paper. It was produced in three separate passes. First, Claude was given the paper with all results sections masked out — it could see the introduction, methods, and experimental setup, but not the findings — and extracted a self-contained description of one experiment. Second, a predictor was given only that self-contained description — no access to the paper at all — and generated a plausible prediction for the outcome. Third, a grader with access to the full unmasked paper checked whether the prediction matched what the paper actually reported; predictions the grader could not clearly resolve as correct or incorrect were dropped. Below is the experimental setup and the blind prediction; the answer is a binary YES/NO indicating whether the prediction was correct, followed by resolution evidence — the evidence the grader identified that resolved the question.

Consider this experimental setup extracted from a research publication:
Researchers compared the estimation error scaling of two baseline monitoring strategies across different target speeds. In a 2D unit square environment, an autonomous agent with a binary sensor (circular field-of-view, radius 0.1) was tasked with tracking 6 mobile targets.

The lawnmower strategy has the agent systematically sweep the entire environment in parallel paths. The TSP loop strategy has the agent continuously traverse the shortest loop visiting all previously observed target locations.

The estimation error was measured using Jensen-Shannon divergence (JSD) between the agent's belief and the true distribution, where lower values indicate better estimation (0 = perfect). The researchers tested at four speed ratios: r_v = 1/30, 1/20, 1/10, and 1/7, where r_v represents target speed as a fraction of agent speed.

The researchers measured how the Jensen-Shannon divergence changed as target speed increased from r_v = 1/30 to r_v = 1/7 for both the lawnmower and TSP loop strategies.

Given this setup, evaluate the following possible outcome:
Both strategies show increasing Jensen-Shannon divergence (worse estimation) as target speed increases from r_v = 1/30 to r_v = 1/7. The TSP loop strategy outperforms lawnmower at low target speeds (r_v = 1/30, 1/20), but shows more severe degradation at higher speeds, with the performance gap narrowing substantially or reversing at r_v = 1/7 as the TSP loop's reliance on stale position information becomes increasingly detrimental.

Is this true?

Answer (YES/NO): YES